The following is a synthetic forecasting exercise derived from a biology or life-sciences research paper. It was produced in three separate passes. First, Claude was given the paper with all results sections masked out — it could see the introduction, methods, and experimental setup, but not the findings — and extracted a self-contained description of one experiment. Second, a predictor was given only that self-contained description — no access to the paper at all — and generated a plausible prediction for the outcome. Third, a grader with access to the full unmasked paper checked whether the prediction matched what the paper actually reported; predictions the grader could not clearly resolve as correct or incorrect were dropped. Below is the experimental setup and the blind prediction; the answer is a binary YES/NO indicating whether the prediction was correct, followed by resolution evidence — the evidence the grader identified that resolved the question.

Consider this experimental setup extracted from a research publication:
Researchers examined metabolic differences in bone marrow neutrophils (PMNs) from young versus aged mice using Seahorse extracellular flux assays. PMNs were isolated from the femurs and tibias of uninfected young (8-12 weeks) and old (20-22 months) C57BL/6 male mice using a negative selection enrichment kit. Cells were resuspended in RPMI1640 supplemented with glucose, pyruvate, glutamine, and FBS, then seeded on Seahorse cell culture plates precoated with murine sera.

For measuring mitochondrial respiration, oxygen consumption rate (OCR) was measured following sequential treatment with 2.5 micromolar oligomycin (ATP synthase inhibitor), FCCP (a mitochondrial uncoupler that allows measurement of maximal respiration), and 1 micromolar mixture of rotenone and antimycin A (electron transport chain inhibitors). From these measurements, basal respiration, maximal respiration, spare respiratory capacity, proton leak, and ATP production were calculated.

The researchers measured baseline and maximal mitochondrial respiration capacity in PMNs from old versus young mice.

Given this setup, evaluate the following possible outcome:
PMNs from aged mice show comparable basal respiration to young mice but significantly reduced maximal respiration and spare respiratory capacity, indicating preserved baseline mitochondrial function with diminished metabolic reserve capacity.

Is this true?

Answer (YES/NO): NO